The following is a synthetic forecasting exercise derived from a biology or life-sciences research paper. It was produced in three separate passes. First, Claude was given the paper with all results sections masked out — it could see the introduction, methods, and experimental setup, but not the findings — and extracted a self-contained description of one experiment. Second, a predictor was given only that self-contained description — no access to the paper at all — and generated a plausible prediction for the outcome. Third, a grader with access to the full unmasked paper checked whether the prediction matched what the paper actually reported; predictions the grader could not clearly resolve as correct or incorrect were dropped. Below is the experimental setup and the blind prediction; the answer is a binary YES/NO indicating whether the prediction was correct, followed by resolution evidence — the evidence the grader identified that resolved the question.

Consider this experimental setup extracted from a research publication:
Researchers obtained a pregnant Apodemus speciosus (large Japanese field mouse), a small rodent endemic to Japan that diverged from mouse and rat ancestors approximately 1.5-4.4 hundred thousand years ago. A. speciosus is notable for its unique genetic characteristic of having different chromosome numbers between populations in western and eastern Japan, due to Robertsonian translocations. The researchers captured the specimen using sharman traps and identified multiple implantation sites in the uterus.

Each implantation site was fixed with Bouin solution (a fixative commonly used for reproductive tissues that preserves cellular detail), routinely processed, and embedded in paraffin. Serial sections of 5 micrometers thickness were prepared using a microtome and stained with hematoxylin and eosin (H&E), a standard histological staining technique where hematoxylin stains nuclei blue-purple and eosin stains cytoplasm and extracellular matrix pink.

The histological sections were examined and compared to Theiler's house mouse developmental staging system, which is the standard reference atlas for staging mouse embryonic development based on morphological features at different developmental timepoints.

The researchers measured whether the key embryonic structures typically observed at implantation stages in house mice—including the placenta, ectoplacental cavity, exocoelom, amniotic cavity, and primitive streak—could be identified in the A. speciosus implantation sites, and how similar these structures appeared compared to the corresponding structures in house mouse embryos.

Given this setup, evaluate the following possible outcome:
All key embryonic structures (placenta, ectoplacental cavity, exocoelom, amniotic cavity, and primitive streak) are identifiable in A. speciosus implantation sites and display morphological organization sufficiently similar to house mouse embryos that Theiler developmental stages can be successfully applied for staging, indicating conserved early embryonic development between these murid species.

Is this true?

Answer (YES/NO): YES